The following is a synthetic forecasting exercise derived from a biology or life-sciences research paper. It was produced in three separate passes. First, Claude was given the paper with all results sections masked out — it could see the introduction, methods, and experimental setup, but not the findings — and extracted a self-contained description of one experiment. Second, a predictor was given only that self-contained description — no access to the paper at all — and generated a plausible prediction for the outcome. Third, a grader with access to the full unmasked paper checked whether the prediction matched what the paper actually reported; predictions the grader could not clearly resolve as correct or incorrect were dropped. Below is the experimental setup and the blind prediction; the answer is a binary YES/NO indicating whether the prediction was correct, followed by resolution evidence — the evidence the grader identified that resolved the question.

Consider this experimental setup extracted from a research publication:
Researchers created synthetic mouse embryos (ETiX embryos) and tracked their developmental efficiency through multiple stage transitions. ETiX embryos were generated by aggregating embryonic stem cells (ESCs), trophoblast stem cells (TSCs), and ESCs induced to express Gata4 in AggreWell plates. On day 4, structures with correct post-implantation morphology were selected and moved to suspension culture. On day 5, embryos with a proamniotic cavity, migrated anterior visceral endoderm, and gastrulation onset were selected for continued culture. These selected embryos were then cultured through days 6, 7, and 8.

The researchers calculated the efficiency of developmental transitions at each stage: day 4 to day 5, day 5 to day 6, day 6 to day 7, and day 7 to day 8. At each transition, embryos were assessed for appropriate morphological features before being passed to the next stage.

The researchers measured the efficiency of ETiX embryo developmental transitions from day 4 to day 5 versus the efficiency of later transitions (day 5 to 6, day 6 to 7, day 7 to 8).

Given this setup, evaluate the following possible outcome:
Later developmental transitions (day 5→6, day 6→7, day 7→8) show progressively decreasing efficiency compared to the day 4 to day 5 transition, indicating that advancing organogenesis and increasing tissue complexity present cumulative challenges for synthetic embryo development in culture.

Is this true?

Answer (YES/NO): NO